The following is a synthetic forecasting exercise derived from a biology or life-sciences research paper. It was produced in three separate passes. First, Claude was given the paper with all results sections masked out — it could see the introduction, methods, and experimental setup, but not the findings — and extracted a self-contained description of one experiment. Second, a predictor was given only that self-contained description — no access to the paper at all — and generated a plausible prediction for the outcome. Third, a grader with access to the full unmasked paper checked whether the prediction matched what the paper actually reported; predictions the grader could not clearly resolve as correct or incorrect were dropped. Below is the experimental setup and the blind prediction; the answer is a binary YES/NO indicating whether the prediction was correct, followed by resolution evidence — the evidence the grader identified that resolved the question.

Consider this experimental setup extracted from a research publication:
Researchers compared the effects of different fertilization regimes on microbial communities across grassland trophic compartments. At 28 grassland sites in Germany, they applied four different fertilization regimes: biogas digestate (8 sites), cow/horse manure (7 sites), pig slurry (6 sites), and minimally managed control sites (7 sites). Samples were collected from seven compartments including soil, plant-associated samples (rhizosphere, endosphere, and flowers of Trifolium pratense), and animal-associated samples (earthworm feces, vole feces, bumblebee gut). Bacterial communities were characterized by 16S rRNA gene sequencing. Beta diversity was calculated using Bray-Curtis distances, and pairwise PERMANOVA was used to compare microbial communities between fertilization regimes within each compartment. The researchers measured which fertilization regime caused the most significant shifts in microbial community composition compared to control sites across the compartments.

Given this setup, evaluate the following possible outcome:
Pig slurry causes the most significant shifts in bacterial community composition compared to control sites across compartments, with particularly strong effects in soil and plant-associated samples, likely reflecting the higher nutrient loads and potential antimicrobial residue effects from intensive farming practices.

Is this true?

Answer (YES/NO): YES